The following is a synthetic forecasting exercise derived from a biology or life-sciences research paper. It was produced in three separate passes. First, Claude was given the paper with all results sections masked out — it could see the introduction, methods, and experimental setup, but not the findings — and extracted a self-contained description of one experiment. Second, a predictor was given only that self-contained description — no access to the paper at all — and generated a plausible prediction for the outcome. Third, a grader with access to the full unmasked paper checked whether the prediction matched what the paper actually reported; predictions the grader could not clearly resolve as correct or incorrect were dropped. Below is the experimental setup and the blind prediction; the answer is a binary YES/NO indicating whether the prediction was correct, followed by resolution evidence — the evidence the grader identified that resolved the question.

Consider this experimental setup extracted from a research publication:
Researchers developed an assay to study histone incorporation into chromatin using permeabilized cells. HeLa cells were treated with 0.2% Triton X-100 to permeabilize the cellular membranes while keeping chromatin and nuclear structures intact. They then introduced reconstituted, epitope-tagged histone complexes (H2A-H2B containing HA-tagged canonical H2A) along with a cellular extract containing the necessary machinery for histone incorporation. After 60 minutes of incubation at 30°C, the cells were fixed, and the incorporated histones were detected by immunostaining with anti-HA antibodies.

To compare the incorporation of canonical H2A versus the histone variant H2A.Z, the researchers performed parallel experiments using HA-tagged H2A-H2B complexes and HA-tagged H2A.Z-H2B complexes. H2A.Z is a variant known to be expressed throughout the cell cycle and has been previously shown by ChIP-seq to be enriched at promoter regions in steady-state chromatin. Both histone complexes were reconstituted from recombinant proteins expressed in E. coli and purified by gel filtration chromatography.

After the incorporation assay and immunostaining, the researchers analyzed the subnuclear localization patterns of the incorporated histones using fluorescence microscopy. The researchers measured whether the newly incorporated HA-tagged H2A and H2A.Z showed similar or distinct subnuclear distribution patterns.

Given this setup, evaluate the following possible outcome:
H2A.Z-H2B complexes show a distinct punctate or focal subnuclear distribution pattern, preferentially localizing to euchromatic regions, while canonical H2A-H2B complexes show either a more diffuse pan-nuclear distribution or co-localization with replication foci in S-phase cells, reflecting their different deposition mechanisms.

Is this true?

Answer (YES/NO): YES